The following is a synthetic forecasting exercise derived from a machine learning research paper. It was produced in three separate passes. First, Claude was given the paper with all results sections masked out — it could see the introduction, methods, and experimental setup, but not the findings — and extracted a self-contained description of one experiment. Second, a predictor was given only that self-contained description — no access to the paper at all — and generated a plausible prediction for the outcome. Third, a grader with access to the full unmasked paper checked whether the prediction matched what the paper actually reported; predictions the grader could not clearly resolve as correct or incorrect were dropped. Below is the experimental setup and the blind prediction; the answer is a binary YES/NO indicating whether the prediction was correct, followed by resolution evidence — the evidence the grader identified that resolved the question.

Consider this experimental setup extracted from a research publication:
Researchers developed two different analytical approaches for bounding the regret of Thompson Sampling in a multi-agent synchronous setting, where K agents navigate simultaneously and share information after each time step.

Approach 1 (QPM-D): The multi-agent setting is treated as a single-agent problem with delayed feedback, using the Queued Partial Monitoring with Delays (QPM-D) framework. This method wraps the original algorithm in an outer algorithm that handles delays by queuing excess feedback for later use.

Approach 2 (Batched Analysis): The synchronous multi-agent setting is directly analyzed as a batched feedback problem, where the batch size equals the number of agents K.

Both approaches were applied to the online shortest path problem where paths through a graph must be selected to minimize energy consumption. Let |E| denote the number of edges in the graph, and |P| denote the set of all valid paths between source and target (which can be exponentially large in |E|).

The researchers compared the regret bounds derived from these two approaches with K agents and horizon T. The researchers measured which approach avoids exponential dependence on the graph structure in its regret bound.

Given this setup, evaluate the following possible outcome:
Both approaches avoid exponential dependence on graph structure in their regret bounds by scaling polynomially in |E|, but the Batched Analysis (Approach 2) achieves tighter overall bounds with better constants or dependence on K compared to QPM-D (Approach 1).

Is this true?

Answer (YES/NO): NO